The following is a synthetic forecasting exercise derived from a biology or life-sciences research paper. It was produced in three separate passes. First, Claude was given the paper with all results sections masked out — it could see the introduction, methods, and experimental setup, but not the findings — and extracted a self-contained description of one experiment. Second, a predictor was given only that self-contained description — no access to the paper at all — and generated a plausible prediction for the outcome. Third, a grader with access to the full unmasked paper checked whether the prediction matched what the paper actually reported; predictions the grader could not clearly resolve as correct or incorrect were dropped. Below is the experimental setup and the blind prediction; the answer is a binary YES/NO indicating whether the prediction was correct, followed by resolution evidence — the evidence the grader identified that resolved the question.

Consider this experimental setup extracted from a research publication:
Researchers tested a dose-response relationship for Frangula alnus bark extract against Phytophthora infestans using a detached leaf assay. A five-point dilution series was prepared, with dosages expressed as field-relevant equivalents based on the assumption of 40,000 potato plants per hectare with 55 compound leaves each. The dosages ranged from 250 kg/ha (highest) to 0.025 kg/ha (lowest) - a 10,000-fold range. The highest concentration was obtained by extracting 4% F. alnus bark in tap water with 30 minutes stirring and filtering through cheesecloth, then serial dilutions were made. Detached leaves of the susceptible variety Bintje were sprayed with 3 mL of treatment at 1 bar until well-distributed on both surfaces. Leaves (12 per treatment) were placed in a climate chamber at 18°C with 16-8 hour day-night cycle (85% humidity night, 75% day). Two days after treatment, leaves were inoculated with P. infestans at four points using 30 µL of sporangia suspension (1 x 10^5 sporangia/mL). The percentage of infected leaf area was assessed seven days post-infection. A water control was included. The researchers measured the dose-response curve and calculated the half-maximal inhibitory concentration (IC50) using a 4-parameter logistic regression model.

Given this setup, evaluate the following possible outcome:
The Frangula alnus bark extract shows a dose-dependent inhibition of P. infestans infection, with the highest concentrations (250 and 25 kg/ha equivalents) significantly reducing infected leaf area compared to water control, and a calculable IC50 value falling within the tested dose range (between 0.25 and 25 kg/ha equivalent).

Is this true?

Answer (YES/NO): YES